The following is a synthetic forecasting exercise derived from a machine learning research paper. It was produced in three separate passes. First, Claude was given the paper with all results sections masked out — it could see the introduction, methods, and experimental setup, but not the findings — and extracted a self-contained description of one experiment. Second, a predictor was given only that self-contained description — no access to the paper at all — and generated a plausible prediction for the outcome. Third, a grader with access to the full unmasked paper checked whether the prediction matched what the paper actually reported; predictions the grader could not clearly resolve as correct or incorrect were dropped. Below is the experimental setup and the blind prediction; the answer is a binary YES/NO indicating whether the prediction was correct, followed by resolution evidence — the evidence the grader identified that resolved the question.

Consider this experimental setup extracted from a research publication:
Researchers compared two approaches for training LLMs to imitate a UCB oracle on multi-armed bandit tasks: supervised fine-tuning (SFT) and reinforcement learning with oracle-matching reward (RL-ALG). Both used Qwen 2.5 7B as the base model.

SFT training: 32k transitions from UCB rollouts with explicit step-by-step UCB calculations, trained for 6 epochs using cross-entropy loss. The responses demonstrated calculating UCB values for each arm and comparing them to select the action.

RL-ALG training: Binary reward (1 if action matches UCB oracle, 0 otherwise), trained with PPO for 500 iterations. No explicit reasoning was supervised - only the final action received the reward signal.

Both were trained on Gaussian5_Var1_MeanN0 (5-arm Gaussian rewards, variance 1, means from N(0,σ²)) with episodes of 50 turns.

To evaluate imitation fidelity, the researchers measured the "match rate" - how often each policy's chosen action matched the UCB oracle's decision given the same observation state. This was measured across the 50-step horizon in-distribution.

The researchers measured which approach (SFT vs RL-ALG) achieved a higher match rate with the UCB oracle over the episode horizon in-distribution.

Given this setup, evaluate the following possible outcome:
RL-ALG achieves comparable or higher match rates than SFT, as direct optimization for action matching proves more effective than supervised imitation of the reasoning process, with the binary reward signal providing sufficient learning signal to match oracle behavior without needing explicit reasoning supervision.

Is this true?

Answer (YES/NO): NO